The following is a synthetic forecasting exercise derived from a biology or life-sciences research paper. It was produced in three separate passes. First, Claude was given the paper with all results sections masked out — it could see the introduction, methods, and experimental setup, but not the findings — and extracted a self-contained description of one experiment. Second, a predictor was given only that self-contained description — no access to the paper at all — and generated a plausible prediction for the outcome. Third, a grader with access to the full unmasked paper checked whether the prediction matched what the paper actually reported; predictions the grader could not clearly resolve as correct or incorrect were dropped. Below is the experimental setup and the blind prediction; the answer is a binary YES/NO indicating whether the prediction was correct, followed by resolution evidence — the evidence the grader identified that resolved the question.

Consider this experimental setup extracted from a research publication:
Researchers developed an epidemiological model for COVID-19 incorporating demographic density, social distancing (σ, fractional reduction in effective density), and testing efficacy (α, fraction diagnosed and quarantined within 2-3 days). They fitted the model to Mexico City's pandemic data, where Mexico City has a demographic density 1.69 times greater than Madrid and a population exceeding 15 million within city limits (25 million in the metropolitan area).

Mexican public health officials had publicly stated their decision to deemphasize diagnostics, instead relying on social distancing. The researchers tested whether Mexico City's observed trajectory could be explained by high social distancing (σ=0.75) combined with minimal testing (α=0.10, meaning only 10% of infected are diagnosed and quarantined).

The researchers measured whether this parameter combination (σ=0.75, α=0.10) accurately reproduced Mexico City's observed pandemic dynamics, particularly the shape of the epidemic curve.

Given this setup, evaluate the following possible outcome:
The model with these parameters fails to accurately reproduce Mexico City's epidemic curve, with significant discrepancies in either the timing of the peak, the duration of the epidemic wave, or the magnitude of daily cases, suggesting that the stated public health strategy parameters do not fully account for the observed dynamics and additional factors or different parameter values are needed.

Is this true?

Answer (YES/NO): NO